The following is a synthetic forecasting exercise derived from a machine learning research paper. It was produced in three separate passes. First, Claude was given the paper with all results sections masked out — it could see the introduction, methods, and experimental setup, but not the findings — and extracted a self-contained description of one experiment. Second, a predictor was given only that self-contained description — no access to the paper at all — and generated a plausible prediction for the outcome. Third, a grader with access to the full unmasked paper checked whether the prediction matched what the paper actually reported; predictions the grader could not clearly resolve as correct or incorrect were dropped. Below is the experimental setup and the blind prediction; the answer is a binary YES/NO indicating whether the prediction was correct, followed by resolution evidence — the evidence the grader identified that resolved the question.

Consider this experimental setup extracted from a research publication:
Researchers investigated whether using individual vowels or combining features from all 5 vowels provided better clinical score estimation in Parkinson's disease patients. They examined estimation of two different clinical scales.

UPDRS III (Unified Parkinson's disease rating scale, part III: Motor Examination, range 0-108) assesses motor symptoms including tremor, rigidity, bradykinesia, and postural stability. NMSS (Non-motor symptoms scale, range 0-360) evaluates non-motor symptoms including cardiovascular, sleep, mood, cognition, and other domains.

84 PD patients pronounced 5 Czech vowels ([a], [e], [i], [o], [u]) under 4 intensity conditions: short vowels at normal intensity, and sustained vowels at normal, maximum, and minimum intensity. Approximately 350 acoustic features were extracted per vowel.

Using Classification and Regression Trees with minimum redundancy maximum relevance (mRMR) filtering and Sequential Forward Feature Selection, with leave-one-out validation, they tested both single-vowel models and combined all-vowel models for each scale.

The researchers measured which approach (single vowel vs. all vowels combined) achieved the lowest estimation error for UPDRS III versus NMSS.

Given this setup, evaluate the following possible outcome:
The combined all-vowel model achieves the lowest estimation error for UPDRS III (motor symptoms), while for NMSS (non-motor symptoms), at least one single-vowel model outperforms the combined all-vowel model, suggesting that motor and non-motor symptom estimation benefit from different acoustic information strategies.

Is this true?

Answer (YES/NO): NO